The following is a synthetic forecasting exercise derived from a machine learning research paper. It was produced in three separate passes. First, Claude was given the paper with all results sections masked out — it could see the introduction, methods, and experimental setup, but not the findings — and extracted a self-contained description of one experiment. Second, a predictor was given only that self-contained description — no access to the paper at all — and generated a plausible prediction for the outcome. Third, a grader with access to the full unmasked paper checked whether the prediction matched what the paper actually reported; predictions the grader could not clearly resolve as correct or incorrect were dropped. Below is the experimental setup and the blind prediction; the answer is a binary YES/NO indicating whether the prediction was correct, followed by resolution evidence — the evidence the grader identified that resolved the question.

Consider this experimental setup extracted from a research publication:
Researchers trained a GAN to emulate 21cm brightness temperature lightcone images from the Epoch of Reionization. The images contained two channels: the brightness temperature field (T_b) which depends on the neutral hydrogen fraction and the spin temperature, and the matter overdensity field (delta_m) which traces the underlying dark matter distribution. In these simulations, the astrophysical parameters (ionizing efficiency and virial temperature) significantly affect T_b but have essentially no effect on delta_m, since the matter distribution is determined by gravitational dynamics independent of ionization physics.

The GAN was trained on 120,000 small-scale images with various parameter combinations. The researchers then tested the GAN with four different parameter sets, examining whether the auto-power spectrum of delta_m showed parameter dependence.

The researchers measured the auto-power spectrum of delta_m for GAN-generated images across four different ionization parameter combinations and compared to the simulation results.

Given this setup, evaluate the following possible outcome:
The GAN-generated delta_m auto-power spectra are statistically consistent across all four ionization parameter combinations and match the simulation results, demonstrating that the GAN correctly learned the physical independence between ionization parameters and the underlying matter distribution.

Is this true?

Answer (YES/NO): YES